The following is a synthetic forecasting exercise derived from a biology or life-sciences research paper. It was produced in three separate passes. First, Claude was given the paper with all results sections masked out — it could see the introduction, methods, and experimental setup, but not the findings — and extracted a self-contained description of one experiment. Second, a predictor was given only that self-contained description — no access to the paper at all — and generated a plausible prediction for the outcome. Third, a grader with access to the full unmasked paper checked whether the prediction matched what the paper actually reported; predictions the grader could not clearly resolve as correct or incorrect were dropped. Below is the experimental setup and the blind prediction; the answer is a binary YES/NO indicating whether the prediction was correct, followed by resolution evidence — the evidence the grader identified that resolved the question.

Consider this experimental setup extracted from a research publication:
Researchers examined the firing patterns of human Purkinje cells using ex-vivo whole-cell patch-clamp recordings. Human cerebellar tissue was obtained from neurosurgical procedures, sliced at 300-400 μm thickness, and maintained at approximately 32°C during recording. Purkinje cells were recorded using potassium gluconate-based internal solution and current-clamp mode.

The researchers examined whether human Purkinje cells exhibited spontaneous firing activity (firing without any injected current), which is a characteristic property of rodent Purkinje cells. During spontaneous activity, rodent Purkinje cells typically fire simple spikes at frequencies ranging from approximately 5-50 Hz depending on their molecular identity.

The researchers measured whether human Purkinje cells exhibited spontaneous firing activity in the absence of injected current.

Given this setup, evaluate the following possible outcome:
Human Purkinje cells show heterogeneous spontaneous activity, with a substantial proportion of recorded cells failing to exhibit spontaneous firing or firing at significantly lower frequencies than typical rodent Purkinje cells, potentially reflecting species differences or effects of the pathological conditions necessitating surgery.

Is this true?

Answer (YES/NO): NO